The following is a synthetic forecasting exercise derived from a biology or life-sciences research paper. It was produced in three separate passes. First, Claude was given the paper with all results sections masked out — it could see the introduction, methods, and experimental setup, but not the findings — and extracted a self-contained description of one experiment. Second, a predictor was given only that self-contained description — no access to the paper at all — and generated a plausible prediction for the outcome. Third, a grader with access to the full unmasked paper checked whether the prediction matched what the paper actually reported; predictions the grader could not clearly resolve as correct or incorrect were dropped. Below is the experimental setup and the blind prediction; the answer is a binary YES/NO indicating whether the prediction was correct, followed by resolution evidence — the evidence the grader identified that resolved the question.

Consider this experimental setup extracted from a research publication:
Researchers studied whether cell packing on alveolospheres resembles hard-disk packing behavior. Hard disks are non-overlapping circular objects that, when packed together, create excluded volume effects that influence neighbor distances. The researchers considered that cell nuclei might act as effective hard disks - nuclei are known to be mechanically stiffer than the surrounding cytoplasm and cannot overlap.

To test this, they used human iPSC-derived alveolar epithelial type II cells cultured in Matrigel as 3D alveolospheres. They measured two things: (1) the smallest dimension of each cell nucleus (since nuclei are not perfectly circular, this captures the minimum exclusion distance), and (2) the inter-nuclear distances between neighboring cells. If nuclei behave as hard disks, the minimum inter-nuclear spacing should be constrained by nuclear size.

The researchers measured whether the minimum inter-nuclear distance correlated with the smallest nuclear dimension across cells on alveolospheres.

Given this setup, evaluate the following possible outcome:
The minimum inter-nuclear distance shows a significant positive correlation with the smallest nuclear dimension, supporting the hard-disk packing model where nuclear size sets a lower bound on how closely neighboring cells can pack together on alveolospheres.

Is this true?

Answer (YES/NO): YES